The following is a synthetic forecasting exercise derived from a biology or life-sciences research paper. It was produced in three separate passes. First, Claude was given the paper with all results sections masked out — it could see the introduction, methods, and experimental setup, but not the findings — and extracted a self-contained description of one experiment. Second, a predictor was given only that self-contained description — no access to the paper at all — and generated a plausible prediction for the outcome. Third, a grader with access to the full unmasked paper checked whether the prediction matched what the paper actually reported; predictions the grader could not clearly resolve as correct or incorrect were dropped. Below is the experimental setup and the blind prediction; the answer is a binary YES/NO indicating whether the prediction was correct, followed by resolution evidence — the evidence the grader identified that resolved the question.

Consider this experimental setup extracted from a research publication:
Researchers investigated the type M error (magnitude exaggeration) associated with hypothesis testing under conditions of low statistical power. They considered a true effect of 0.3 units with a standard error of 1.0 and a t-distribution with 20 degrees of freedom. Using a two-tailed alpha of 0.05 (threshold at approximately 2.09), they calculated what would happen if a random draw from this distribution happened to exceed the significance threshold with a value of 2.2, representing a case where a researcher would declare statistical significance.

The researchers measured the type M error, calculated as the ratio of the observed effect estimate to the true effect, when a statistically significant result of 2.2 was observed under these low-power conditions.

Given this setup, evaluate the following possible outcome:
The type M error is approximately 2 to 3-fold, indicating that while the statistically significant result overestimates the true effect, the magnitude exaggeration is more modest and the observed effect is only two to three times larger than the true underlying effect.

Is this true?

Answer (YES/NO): NO